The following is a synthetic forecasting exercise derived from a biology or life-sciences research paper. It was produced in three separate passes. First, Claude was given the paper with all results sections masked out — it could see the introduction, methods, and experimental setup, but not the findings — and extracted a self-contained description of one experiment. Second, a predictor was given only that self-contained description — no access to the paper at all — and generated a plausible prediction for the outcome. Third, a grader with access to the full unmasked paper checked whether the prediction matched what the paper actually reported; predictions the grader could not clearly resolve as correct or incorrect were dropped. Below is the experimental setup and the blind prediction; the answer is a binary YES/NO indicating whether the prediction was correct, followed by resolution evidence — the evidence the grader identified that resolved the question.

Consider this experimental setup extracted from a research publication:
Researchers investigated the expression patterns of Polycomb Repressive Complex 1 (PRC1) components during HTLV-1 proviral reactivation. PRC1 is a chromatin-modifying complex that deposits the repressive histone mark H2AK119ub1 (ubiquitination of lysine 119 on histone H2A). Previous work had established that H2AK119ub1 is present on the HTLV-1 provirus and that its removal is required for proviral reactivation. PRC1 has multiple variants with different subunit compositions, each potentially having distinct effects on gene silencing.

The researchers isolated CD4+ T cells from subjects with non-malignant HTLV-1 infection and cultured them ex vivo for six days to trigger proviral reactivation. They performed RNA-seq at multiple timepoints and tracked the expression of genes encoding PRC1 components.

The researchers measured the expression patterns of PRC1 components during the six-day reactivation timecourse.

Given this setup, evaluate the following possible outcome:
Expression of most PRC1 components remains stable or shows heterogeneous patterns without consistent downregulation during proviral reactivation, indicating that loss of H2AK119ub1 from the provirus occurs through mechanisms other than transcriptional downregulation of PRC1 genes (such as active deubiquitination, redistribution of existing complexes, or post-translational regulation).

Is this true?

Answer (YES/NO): NO